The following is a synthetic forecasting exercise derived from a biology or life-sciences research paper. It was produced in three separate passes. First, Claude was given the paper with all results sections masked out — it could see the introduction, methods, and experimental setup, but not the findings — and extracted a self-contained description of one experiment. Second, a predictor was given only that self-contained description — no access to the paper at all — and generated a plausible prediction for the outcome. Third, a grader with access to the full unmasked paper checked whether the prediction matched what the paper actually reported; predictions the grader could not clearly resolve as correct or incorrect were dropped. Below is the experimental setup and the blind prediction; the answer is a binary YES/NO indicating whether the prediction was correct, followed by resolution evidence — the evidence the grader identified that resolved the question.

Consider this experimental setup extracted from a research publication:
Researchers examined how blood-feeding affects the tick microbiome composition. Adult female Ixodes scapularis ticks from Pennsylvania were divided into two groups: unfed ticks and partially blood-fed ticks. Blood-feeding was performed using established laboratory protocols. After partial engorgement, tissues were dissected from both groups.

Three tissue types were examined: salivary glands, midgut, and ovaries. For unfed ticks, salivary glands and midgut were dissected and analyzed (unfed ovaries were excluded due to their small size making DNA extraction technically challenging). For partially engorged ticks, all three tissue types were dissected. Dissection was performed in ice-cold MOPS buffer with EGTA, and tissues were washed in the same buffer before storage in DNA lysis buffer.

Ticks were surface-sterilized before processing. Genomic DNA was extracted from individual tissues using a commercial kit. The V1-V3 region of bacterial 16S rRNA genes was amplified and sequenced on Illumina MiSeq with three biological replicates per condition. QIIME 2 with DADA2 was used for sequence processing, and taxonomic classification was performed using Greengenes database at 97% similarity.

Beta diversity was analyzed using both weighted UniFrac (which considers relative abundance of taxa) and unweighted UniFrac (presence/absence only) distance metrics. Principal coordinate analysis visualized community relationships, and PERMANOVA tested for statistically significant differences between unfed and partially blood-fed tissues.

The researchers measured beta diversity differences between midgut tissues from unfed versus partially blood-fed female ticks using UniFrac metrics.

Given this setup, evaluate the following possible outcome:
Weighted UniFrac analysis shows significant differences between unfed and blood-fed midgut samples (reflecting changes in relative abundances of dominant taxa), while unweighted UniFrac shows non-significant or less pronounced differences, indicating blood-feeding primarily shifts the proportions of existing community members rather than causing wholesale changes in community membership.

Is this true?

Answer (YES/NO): NO